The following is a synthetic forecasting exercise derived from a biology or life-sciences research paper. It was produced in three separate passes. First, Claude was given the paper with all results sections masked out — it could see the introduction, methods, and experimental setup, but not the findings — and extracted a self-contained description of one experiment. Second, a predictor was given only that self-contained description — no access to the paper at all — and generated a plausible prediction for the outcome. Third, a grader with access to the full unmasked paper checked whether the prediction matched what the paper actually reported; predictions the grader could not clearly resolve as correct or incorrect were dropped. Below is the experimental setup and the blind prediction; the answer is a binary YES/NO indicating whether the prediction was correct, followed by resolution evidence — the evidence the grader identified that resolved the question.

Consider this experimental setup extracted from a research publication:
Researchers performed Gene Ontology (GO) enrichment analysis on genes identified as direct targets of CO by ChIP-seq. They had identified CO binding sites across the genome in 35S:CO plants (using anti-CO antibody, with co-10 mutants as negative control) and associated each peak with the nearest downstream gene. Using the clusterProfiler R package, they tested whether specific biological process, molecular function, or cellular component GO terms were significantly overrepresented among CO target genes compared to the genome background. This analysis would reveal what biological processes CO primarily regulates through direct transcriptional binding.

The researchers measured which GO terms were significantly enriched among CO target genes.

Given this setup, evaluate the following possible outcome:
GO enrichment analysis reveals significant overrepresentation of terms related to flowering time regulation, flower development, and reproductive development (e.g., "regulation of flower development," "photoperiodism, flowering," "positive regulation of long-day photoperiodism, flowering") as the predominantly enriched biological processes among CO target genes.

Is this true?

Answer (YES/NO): NO